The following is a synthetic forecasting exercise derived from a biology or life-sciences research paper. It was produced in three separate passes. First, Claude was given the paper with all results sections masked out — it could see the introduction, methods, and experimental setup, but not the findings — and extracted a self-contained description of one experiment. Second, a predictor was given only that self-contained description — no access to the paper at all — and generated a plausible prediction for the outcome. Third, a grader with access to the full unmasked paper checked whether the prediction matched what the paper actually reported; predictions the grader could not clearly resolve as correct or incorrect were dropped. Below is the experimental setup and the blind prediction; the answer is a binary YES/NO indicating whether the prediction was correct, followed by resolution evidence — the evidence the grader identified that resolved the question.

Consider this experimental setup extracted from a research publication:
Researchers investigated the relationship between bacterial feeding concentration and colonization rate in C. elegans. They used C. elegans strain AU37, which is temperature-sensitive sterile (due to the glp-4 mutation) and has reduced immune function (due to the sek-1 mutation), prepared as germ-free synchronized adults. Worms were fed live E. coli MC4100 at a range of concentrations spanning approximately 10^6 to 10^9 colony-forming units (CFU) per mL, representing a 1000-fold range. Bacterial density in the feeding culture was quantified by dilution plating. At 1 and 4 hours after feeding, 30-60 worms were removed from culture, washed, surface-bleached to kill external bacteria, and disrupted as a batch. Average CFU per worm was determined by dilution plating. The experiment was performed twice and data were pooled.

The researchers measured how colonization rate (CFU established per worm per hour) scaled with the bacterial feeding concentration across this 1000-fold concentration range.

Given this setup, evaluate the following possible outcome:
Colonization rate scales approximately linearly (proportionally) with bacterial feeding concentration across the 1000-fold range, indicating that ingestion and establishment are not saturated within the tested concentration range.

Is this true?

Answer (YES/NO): YES